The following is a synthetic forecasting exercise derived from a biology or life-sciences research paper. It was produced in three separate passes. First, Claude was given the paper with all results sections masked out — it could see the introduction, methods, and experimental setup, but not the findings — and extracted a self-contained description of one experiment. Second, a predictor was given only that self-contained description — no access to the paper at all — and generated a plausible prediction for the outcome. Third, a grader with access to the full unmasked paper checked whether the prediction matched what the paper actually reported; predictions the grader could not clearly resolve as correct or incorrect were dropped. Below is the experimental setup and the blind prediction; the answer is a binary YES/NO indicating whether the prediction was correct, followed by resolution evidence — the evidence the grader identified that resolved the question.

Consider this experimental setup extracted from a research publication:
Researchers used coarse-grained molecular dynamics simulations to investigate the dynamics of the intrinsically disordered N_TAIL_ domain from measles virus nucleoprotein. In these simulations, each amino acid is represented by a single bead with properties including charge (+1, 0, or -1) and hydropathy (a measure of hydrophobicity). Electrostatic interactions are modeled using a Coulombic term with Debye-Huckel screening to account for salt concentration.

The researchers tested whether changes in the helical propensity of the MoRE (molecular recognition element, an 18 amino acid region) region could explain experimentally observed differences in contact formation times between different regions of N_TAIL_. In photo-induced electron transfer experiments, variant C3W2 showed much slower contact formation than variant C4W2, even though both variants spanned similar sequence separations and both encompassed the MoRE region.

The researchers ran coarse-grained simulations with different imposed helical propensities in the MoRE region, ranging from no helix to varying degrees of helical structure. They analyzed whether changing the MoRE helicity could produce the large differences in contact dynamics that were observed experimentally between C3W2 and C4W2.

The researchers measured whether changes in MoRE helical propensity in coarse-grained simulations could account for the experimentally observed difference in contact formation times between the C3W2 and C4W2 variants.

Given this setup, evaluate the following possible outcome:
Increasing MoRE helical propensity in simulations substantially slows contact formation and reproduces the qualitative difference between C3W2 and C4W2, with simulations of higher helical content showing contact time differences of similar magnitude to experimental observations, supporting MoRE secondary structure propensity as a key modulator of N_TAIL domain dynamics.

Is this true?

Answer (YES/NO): NO